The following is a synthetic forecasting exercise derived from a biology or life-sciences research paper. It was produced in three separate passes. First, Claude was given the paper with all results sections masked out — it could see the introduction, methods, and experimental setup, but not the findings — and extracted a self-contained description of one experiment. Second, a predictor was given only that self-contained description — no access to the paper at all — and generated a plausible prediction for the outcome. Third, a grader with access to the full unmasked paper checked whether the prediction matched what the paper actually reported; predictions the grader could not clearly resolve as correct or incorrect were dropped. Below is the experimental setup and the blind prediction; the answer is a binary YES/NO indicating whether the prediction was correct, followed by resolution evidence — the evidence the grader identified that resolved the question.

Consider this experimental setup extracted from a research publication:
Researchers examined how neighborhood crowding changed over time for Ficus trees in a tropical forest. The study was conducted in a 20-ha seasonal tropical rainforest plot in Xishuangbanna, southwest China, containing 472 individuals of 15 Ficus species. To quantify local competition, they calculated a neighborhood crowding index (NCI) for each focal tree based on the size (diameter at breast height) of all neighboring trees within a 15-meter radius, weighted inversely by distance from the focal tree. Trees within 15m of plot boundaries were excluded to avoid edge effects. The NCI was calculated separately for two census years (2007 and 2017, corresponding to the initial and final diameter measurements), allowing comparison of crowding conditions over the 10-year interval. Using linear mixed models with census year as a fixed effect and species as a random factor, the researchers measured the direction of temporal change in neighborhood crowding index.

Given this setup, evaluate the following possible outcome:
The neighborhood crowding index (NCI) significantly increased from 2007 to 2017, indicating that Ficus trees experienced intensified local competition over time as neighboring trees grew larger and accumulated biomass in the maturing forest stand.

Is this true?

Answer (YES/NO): NO